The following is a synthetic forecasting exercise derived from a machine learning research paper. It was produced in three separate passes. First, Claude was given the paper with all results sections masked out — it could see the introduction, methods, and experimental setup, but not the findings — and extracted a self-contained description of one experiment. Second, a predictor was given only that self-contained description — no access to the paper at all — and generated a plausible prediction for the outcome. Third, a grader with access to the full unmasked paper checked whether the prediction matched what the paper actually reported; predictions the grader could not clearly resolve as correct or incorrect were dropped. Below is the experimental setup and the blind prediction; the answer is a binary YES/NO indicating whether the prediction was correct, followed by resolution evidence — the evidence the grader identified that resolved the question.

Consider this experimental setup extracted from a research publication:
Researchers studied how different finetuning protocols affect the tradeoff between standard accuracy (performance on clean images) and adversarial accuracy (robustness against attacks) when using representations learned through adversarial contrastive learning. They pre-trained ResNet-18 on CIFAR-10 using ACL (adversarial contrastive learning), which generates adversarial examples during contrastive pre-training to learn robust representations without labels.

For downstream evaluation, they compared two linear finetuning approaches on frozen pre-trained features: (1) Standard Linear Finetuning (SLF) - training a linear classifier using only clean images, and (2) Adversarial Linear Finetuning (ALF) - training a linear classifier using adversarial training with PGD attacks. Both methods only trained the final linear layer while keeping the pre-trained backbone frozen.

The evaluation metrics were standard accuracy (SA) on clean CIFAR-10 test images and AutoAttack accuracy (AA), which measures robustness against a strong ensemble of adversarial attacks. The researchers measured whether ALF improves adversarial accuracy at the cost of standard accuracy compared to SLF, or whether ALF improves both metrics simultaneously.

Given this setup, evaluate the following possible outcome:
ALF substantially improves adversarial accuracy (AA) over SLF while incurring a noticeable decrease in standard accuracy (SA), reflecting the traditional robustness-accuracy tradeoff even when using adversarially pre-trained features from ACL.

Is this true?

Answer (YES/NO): YES